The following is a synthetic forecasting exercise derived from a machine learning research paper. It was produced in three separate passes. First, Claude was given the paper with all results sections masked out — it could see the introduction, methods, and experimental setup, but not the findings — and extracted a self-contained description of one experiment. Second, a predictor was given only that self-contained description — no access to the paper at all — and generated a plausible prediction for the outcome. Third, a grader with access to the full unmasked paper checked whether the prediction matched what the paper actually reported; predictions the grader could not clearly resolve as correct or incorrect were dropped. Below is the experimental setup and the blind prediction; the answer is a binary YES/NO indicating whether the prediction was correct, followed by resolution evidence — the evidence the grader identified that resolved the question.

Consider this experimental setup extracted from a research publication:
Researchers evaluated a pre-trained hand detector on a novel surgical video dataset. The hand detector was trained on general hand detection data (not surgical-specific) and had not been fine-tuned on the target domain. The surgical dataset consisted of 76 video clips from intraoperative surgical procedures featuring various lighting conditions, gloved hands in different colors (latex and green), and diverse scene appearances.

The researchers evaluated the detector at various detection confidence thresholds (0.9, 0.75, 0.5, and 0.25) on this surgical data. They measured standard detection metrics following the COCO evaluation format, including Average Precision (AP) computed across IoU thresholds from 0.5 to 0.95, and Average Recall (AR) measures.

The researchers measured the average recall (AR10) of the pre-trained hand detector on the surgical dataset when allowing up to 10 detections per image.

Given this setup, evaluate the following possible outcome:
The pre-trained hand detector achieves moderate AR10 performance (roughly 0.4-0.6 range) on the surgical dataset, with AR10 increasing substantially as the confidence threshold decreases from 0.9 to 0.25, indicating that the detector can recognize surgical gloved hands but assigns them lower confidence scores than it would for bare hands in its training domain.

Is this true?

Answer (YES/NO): NO